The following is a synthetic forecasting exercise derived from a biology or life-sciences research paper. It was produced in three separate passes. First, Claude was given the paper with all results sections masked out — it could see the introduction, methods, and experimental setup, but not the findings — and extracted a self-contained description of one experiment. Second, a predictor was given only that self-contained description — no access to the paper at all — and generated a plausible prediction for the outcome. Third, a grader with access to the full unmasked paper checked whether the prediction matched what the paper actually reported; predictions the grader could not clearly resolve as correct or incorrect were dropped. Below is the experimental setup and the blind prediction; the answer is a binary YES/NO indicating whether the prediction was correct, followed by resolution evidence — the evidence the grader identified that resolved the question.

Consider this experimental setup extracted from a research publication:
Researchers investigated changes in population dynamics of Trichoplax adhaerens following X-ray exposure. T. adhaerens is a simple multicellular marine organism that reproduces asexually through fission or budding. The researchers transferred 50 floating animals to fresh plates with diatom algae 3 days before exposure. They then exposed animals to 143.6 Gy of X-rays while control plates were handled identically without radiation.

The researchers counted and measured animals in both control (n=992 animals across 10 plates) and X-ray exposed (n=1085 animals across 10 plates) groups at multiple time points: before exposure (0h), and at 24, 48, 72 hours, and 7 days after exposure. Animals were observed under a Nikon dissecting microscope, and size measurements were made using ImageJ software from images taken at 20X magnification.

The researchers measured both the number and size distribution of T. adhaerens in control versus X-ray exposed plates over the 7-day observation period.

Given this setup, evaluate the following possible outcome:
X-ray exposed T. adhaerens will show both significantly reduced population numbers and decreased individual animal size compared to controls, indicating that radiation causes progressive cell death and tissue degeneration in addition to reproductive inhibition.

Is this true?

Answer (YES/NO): NO